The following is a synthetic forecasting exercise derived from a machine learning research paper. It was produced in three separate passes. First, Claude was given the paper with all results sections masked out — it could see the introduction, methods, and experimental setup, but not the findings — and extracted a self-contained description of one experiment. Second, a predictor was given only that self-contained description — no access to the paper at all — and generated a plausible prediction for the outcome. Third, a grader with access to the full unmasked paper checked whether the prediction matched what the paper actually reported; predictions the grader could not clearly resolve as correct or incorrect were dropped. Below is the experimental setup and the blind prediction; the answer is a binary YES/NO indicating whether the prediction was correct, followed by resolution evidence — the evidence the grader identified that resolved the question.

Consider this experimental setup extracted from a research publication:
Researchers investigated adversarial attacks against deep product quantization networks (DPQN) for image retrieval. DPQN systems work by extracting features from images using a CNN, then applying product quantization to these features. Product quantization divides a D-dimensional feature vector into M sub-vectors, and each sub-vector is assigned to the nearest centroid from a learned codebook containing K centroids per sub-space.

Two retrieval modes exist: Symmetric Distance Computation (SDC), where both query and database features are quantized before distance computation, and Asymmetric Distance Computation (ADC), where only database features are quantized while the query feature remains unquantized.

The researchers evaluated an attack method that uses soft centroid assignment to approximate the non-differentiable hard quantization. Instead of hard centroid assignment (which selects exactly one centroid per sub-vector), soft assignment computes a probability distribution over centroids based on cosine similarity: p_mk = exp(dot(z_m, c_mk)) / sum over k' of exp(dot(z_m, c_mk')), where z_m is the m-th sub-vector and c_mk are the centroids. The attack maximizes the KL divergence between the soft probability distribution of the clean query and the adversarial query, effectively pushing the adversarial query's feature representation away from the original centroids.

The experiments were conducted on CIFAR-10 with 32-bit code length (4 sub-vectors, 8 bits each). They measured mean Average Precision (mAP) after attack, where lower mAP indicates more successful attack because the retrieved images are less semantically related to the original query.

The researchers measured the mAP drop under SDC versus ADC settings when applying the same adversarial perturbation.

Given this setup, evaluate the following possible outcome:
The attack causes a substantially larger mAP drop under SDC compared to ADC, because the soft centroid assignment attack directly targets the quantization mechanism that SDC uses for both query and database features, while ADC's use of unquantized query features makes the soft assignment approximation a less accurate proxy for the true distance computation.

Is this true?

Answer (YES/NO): NO